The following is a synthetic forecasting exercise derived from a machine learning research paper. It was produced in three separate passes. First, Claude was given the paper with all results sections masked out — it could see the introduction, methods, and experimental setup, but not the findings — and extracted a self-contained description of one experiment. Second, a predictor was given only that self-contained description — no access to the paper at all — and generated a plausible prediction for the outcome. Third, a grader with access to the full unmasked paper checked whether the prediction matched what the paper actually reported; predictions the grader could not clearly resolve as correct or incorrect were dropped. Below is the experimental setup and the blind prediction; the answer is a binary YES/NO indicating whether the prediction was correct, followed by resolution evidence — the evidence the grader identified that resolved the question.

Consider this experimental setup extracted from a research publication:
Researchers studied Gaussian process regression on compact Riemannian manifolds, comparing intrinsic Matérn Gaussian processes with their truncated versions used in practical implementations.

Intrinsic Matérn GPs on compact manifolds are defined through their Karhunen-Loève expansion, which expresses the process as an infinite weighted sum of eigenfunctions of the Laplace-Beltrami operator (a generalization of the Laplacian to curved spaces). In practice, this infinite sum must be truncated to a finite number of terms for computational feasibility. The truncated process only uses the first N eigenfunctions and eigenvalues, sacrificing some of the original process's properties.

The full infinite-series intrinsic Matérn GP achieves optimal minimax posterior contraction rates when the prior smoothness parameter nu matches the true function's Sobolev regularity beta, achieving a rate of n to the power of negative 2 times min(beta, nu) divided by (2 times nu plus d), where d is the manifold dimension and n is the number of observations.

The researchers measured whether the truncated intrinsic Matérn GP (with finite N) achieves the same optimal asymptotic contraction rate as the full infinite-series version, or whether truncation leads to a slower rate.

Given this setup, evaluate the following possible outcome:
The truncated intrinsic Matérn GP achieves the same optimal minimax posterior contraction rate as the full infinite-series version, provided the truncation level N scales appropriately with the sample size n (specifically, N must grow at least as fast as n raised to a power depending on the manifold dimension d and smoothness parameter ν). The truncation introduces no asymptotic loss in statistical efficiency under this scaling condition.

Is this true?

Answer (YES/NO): YES